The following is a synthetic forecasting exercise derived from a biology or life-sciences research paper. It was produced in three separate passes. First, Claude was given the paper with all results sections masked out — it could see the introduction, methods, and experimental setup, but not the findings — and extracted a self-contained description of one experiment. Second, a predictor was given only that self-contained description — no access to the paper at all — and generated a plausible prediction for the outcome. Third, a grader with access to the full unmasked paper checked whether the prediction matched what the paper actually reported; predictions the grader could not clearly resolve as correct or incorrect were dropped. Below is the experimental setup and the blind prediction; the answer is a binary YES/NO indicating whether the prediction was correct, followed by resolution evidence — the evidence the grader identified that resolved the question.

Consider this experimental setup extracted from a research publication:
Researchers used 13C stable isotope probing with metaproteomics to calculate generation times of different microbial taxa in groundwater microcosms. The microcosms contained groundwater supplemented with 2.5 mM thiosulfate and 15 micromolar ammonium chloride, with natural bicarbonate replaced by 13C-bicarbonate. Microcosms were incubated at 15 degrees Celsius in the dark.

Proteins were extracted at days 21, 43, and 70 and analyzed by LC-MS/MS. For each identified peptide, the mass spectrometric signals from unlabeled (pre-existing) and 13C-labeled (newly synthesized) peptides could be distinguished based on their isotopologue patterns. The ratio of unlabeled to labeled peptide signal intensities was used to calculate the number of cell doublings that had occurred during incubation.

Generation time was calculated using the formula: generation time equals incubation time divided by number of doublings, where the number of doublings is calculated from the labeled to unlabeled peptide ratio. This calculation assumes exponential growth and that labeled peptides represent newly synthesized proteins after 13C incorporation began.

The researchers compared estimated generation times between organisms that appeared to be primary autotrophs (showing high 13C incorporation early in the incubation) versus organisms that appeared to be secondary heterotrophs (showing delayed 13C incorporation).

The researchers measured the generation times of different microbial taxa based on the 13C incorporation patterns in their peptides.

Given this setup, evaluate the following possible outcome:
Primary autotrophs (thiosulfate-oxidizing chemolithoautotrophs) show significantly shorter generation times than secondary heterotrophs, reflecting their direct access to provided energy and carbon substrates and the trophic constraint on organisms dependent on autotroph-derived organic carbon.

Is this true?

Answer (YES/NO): YES